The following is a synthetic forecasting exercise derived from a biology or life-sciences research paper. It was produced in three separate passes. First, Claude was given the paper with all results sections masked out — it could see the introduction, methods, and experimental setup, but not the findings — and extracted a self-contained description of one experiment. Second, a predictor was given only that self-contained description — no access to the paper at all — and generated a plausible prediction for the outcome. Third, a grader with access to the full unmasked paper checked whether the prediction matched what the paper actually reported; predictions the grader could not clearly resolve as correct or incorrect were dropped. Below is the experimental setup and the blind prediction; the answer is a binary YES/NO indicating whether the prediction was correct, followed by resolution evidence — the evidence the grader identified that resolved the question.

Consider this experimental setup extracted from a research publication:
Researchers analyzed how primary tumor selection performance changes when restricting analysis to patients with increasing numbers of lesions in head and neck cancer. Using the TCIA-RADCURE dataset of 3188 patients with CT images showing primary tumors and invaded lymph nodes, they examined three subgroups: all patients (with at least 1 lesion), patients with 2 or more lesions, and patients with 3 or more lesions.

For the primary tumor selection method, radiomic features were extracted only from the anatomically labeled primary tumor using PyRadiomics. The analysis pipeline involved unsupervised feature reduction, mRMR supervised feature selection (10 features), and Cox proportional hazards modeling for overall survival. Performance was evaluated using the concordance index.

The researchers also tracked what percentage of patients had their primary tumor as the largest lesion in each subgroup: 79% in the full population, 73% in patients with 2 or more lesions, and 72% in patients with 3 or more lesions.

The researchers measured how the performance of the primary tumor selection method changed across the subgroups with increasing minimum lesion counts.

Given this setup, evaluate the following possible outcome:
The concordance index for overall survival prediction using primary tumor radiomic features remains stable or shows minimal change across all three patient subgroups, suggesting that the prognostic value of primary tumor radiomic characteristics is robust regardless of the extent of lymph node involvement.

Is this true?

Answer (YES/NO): NO